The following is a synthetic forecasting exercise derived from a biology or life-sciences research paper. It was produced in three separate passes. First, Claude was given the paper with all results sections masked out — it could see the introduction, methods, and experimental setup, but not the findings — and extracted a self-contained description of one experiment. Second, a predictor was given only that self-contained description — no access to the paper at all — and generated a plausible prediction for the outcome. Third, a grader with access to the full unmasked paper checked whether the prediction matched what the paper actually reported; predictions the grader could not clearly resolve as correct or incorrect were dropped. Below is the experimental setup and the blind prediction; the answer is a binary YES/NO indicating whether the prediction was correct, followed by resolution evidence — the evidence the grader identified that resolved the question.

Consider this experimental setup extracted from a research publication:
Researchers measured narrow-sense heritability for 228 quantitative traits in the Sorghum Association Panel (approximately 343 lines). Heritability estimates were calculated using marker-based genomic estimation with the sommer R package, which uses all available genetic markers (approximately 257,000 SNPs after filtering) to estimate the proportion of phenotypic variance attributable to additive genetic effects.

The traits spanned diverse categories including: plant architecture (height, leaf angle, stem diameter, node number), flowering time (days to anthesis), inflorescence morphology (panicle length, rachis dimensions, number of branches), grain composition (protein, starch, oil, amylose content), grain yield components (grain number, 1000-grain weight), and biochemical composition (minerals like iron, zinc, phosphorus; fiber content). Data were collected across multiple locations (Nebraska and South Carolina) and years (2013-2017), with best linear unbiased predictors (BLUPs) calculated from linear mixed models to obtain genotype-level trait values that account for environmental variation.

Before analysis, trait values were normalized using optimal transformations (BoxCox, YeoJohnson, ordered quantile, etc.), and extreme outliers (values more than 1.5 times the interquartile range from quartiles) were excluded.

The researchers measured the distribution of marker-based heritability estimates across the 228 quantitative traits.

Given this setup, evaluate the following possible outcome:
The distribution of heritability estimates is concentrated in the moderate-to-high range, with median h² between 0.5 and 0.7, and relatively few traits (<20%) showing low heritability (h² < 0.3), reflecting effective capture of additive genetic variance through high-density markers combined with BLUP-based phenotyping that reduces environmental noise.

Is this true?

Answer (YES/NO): NO